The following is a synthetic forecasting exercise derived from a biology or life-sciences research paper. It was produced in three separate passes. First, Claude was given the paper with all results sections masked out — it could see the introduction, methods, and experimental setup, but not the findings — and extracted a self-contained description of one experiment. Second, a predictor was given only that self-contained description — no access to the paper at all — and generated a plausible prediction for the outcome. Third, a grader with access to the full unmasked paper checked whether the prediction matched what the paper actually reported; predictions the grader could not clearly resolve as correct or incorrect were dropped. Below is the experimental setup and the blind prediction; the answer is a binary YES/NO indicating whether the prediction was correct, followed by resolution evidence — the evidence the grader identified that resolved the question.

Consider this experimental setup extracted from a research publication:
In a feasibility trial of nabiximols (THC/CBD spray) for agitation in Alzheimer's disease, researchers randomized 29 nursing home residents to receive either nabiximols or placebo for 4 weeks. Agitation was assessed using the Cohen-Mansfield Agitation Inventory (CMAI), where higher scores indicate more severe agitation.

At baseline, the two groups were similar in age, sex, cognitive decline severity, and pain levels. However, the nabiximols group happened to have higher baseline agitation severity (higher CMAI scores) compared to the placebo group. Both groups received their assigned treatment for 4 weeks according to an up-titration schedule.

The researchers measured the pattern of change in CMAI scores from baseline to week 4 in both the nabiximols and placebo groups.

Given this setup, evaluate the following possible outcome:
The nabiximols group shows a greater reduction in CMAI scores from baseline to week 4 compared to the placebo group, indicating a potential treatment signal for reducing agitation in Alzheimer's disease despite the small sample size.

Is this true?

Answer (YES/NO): NO